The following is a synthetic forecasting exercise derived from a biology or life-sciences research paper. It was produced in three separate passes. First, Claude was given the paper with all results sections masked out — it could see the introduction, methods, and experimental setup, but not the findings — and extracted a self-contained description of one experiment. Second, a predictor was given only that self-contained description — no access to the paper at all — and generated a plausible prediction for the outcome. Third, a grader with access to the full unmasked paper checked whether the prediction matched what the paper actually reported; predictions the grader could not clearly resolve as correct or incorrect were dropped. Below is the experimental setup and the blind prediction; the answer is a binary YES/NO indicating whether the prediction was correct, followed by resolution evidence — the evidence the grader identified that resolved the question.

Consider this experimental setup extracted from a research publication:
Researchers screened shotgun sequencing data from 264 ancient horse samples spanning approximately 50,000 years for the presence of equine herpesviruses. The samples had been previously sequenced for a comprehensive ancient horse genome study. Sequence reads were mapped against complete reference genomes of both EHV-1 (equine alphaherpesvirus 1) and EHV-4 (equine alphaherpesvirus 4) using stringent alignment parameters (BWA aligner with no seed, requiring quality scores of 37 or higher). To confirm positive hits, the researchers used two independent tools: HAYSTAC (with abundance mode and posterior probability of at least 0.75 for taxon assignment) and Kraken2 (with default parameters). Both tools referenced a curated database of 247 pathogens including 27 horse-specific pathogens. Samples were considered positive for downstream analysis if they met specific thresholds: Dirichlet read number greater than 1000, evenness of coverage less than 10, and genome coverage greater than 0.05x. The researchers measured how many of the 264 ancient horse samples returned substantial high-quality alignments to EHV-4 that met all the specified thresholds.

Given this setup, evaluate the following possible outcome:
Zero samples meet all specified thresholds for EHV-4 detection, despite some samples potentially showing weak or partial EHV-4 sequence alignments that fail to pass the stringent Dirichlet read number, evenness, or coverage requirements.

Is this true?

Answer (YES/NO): NO